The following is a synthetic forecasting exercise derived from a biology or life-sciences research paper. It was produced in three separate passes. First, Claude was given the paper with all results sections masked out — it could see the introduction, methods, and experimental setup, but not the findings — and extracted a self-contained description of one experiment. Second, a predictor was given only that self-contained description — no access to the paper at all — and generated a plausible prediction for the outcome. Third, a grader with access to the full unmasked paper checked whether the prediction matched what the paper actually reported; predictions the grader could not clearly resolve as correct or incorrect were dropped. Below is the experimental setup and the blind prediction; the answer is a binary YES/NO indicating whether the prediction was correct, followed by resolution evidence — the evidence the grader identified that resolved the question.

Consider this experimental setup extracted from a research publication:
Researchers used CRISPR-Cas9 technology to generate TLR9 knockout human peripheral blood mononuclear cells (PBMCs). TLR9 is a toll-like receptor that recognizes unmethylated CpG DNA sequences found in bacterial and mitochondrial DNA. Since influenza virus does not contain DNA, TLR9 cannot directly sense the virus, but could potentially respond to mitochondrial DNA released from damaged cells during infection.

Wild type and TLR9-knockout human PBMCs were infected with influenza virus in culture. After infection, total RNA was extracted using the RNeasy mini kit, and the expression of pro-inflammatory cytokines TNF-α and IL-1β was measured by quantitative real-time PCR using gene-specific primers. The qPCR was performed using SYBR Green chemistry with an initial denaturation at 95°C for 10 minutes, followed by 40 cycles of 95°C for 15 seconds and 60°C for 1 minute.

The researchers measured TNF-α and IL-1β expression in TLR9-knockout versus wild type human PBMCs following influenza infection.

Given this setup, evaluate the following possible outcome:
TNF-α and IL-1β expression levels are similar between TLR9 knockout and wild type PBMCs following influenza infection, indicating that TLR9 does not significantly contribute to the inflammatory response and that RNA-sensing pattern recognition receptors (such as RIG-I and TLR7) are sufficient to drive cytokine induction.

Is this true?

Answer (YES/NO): NO